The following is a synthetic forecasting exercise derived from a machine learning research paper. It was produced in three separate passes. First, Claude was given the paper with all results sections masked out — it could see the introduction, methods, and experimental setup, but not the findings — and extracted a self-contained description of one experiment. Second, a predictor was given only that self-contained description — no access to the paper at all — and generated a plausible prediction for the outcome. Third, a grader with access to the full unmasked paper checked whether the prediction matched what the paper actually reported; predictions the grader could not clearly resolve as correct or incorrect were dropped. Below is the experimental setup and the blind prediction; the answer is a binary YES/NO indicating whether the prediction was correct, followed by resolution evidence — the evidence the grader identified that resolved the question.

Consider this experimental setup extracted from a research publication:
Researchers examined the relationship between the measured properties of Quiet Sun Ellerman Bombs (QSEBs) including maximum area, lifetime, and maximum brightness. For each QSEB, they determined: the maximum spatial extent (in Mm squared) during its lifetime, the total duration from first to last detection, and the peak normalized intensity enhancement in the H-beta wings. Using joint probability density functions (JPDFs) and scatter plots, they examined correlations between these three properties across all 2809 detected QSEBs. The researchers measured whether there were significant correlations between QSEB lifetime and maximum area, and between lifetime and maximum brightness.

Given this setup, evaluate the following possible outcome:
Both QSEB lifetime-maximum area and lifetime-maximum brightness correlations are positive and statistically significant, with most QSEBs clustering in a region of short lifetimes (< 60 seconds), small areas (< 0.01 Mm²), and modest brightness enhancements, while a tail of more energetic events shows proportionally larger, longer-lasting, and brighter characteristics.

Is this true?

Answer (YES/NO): NO